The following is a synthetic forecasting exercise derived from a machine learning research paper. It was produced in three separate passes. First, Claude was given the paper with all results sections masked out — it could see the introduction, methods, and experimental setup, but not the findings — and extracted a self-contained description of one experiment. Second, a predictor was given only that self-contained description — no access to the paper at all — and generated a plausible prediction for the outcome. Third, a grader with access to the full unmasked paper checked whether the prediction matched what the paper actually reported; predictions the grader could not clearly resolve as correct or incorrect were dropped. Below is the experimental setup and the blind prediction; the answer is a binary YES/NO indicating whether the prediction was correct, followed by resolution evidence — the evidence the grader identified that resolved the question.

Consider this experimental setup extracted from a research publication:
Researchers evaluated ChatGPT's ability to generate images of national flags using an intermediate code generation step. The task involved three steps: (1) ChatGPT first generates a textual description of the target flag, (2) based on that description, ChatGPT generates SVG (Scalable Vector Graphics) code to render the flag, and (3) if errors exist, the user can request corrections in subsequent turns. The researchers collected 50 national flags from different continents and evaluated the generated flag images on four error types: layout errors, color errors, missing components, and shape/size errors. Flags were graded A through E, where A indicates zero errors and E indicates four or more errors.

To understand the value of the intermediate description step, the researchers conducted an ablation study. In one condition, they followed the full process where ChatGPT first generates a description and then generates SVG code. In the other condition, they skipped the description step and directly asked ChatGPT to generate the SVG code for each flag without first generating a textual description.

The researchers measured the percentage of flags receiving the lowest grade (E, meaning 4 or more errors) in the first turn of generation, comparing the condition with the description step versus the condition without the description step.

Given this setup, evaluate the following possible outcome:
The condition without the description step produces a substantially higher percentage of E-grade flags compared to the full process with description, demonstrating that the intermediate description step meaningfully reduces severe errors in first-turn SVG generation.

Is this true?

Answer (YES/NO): YES